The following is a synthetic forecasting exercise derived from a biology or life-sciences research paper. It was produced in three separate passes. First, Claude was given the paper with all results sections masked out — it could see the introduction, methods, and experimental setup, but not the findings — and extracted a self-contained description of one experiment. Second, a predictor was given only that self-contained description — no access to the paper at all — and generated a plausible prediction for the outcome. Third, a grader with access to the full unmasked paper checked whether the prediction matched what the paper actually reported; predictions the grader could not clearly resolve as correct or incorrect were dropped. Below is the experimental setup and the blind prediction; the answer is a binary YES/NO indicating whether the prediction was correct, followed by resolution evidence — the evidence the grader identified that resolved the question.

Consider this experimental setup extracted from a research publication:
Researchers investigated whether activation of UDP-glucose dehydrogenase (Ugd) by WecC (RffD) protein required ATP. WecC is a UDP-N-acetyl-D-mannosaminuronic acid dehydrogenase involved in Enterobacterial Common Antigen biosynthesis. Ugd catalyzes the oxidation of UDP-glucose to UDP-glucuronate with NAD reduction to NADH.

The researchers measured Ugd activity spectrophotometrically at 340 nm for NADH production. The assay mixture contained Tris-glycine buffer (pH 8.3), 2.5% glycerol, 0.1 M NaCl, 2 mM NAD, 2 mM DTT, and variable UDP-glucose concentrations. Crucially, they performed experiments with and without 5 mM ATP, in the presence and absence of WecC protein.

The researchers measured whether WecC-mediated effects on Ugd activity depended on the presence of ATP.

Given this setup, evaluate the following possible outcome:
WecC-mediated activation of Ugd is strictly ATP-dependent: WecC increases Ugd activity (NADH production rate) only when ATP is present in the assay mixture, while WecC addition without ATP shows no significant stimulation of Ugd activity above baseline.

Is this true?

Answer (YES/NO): YES